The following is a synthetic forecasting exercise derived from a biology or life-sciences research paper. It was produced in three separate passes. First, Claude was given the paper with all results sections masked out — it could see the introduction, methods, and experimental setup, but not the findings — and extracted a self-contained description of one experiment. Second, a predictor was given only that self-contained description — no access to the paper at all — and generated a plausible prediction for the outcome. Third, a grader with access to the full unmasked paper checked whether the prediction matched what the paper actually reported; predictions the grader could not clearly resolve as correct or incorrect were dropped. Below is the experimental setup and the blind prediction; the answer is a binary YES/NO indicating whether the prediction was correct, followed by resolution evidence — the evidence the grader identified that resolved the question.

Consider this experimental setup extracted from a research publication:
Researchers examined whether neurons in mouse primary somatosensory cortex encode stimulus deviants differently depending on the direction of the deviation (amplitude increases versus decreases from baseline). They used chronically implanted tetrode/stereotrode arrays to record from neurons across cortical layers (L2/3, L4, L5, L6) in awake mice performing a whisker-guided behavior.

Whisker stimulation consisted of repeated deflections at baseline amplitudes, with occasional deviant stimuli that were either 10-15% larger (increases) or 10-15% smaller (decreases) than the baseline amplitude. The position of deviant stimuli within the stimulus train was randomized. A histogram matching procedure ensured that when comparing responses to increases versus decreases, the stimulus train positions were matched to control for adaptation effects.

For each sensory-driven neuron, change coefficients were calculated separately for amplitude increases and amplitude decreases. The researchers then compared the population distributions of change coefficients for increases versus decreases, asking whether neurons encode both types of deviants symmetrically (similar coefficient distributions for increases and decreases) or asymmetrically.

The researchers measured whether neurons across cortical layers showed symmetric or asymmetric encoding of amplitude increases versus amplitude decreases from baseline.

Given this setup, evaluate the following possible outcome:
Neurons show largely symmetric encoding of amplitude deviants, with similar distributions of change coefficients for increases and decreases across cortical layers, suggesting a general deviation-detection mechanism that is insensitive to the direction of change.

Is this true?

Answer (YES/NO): NO